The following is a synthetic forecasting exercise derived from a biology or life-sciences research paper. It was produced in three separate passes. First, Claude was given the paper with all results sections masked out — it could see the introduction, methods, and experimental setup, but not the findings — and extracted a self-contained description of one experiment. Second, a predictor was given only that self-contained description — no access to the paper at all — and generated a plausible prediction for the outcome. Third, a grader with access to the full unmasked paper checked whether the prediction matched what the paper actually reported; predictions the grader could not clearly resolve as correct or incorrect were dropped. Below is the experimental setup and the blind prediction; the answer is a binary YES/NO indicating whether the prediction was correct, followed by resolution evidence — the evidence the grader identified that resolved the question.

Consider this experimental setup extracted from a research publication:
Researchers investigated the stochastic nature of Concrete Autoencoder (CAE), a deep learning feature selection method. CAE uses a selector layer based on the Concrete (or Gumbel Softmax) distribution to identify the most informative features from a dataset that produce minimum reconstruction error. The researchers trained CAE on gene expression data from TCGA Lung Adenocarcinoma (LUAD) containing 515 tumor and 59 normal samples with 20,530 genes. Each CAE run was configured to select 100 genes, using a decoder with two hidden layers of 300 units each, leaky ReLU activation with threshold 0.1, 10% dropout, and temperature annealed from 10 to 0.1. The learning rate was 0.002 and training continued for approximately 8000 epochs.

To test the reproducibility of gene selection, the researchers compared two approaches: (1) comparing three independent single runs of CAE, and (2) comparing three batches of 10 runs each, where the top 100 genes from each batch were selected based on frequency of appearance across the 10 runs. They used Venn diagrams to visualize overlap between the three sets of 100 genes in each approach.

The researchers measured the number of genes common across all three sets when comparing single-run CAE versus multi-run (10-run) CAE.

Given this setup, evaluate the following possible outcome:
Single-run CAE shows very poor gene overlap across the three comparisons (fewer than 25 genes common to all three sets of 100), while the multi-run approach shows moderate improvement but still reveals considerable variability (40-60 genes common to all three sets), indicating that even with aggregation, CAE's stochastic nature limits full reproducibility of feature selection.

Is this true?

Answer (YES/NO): YES